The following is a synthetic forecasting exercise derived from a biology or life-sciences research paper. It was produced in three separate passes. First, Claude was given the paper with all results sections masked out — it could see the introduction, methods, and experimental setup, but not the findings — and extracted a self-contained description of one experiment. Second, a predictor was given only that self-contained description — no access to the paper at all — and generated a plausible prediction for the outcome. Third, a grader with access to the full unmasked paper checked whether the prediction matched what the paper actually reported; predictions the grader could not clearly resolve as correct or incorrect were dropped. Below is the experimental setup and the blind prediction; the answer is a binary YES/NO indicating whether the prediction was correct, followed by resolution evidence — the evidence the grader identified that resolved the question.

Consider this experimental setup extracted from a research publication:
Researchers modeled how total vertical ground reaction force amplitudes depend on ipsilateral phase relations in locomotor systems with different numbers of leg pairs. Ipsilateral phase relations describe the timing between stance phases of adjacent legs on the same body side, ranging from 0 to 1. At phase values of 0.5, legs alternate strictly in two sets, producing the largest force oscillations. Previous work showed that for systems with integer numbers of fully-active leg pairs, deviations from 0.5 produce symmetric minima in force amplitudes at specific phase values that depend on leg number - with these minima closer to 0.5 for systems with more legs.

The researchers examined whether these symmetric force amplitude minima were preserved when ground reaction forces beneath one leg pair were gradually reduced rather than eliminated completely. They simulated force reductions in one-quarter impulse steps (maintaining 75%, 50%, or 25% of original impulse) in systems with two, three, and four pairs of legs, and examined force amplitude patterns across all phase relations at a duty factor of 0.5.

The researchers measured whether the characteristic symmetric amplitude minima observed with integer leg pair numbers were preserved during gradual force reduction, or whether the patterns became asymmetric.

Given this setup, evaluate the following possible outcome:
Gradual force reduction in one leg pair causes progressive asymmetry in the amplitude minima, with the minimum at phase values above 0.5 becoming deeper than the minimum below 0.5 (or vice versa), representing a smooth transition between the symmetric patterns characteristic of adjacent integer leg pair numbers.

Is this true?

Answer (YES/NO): NO